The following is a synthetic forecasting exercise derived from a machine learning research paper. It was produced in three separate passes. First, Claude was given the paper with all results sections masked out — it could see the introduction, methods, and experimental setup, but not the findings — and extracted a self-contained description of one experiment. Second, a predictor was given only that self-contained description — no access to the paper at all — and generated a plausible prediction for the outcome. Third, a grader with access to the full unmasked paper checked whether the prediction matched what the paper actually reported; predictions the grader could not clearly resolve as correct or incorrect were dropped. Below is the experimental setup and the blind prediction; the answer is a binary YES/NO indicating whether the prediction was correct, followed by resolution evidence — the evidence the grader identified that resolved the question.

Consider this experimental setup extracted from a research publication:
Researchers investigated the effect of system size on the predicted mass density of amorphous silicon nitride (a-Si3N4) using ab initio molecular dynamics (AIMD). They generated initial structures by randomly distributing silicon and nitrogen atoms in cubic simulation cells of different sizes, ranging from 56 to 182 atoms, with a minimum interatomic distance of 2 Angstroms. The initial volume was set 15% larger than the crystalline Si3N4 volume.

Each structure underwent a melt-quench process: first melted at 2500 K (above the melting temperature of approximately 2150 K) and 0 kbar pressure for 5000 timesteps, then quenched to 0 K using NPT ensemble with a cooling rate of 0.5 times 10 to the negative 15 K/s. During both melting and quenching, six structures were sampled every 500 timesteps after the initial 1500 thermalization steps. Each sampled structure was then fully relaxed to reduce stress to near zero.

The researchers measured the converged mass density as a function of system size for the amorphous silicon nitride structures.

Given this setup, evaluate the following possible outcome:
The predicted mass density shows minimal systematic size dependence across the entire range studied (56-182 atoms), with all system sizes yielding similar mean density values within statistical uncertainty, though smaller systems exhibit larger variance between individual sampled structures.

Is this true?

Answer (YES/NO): NO